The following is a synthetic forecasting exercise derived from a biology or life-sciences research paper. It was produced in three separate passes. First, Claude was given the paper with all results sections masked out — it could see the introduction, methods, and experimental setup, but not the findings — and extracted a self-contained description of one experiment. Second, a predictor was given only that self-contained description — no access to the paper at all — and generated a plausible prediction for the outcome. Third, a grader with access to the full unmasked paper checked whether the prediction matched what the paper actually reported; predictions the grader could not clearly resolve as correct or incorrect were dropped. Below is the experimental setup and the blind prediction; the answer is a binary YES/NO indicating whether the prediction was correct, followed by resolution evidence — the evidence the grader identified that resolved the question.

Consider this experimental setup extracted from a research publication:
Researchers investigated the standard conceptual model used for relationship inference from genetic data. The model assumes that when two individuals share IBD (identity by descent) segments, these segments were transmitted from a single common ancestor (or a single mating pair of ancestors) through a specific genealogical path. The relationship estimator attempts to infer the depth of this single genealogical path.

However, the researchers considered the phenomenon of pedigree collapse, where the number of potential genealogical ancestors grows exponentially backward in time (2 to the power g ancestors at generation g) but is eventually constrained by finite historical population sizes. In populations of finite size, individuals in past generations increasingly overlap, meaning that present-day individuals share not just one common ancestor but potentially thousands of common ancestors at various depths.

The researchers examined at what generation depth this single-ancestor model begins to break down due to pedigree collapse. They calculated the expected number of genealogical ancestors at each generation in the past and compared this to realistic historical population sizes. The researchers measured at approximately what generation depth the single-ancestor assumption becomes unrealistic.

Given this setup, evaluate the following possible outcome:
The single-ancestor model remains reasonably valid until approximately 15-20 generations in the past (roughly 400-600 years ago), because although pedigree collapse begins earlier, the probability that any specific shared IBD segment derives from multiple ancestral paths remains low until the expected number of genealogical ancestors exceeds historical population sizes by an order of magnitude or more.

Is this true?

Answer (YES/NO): NO